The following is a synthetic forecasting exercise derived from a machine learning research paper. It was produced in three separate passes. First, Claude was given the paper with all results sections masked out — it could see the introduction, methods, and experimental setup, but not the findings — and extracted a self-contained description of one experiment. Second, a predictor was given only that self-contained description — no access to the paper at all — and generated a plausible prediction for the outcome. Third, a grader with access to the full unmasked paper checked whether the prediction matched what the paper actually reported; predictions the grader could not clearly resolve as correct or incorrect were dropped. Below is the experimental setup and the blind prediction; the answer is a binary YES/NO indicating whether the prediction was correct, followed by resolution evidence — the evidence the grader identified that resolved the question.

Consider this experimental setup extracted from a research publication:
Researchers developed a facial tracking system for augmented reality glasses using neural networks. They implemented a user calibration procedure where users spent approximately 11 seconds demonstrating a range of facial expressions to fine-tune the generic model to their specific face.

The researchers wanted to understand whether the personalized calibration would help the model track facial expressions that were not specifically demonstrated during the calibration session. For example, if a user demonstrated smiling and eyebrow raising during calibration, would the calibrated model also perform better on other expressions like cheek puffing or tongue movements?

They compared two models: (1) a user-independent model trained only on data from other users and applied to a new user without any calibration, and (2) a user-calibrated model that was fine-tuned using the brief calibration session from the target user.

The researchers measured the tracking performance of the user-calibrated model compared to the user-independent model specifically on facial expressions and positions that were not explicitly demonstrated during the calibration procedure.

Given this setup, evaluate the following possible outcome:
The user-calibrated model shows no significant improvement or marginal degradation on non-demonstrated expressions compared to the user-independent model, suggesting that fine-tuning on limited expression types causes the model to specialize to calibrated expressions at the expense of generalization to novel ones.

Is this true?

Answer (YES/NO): NO